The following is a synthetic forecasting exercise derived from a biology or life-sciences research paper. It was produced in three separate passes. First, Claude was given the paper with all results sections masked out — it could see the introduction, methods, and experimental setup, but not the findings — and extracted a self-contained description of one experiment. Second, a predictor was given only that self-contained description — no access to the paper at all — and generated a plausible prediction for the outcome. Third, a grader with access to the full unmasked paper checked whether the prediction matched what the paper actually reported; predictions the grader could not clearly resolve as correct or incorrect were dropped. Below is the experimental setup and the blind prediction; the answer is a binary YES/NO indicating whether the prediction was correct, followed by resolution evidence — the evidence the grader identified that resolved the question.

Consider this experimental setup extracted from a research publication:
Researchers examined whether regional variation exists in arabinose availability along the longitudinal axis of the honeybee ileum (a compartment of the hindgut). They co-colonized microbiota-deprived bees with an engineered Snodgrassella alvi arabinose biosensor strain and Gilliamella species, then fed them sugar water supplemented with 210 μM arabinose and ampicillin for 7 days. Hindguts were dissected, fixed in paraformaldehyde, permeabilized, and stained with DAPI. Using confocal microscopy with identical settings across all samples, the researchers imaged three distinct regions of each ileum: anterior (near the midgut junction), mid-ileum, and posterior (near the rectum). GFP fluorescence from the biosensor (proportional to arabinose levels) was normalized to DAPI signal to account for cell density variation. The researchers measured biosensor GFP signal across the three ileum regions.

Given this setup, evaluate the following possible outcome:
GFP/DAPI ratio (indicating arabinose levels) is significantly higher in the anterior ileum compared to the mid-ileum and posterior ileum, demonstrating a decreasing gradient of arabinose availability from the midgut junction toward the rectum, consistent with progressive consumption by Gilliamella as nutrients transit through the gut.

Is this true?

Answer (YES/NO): NO